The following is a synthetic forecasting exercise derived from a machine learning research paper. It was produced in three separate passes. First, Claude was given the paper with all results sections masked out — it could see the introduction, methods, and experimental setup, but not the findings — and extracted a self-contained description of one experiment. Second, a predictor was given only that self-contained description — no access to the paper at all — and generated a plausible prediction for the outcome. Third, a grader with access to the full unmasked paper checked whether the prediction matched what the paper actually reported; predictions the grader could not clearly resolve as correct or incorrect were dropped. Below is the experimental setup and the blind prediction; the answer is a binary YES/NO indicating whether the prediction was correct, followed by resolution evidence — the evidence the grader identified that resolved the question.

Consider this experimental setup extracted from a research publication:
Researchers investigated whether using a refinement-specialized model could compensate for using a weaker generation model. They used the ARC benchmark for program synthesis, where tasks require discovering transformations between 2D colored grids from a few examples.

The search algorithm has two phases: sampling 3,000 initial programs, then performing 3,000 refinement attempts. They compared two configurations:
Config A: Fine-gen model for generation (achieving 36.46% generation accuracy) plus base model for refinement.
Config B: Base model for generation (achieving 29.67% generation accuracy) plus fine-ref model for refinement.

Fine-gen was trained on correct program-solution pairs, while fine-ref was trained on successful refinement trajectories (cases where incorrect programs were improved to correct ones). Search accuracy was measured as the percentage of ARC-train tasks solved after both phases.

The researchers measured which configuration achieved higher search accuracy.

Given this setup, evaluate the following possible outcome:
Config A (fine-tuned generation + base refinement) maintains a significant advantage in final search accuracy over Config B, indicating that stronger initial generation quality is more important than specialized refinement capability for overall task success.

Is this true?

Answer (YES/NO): NO